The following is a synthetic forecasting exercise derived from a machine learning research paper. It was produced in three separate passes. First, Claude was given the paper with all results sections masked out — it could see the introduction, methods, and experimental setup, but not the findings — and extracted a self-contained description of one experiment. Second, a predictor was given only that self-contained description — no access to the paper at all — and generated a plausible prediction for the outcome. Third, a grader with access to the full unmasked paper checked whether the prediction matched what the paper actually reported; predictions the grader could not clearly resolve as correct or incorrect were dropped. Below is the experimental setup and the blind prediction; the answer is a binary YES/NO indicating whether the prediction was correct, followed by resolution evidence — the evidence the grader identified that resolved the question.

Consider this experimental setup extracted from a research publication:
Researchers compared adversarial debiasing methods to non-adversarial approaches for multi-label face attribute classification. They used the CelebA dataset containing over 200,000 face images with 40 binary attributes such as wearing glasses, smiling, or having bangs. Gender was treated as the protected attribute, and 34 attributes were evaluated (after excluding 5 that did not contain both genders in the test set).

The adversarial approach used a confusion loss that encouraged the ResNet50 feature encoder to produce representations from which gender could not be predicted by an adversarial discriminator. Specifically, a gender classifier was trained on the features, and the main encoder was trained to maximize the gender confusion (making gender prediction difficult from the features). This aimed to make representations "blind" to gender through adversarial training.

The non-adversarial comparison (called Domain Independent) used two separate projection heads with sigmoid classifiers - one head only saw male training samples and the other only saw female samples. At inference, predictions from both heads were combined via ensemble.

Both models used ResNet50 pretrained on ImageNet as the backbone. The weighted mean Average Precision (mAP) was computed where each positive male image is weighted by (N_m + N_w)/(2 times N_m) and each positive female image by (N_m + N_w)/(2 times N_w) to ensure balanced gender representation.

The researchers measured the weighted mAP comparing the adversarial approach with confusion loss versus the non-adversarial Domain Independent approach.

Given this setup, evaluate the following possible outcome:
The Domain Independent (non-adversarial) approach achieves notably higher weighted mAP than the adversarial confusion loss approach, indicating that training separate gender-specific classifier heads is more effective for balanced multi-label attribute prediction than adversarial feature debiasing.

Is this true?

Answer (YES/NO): YES